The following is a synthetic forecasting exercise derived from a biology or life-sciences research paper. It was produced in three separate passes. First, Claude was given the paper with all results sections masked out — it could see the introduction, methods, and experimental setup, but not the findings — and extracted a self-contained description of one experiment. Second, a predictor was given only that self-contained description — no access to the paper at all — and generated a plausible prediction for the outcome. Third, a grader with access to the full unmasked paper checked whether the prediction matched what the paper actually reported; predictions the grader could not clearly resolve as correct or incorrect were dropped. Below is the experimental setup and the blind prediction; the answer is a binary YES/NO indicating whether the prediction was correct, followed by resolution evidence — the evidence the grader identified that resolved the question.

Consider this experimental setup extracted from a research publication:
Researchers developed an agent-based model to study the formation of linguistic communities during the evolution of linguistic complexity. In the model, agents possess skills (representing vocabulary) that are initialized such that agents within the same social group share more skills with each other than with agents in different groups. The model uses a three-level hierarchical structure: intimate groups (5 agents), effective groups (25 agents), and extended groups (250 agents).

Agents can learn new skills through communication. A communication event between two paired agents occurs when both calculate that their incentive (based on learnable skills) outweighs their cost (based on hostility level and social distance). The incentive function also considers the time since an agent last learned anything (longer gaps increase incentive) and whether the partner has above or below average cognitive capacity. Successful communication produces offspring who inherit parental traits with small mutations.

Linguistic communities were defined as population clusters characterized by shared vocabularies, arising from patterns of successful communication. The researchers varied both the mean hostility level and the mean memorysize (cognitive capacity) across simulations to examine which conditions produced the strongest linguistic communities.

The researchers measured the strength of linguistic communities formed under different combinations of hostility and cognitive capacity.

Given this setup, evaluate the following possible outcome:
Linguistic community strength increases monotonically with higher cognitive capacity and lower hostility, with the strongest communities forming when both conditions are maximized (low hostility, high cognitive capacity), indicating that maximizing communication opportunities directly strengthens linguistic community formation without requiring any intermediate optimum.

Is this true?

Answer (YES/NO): NO